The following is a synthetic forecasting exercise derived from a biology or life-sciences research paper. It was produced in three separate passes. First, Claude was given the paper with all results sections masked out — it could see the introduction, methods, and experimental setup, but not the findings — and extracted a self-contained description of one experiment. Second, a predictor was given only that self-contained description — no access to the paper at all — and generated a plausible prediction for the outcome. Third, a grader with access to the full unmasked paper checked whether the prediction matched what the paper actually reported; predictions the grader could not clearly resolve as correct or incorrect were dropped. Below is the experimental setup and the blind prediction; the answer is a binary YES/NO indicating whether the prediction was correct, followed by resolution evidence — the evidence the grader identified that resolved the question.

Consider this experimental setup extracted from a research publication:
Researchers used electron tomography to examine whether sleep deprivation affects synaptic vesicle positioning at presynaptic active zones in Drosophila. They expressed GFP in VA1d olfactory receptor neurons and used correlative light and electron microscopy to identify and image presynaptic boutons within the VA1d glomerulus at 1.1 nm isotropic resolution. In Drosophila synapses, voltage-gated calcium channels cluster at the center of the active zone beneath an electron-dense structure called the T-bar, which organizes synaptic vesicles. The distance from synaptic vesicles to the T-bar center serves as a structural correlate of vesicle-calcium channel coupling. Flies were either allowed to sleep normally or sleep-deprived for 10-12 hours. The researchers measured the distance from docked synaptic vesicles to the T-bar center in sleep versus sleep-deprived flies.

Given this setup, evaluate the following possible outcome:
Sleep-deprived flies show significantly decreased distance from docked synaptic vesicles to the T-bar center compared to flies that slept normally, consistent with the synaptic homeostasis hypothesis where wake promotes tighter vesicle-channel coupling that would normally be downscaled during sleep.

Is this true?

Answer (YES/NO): NO